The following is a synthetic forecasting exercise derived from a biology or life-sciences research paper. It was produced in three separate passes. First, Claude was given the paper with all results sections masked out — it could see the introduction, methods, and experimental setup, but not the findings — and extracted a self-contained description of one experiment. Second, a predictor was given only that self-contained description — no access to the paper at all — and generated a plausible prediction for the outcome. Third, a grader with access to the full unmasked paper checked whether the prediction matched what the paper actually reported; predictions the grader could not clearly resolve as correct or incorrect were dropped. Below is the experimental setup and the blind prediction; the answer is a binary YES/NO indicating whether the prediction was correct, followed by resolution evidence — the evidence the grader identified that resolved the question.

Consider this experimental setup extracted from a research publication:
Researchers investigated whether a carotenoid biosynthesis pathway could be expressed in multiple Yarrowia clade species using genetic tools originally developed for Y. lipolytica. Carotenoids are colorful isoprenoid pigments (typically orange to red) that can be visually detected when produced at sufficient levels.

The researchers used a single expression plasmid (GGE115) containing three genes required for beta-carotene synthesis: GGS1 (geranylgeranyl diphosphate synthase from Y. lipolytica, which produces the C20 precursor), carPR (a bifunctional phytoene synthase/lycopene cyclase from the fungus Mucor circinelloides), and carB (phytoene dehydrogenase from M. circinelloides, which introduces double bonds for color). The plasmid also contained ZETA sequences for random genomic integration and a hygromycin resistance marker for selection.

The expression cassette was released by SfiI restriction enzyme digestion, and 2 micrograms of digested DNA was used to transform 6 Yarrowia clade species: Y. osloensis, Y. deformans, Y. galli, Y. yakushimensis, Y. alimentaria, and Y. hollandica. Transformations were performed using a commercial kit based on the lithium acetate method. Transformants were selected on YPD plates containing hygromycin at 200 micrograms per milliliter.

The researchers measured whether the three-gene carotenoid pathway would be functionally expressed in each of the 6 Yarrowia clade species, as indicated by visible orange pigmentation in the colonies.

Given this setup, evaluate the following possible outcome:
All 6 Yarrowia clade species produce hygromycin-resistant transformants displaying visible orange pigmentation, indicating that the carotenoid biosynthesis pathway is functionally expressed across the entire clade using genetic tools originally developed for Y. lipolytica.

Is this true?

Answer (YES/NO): NO